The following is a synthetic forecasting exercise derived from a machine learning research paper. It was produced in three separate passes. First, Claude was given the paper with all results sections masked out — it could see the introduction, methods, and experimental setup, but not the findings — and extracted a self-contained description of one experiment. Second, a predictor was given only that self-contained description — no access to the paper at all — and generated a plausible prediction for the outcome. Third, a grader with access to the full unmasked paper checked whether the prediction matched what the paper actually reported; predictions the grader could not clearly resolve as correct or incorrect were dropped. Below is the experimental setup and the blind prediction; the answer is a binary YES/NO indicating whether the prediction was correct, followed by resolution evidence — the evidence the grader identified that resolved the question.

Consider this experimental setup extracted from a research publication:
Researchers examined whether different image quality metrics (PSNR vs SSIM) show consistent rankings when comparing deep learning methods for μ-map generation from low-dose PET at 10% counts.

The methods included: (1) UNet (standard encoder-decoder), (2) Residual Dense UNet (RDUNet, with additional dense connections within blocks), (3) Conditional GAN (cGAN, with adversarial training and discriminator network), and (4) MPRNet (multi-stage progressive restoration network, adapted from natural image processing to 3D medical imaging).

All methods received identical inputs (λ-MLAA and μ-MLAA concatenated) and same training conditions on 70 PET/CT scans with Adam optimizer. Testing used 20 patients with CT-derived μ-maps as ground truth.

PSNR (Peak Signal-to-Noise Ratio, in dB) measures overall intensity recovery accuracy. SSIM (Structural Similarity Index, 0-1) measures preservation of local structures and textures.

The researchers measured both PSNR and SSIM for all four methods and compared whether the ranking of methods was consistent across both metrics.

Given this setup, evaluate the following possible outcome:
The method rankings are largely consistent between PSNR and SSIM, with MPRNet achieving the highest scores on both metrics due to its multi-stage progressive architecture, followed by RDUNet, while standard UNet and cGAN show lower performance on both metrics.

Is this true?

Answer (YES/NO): YES